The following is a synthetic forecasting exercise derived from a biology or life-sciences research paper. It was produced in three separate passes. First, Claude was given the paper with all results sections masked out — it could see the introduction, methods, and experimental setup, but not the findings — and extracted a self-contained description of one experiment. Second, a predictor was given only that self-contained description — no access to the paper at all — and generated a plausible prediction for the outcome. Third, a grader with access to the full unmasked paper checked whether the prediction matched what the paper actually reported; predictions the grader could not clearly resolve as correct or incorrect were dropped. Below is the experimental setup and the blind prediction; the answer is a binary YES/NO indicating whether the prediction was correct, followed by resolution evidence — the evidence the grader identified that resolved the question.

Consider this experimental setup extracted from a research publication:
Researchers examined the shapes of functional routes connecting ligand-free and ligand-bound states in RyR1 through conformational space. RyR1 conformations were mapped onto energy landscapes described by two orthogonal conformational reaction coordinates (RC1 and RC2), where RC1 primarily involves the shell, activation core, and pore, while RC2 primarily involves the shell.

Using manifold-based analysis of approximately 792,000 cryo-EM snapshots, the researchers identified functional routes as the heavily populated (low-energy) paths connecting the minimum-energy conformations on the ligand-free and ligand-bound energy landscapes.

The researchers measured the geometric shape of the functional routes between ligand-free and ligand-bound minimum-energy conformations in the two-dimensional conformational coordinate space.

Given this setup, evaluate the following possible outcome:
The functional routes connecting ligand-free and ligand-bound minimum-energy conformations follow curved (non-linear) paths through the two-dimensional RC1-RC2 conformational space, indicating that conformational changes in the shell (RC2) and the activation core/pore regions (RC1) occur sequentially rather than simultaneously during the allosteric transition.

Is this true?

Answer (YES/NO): YES